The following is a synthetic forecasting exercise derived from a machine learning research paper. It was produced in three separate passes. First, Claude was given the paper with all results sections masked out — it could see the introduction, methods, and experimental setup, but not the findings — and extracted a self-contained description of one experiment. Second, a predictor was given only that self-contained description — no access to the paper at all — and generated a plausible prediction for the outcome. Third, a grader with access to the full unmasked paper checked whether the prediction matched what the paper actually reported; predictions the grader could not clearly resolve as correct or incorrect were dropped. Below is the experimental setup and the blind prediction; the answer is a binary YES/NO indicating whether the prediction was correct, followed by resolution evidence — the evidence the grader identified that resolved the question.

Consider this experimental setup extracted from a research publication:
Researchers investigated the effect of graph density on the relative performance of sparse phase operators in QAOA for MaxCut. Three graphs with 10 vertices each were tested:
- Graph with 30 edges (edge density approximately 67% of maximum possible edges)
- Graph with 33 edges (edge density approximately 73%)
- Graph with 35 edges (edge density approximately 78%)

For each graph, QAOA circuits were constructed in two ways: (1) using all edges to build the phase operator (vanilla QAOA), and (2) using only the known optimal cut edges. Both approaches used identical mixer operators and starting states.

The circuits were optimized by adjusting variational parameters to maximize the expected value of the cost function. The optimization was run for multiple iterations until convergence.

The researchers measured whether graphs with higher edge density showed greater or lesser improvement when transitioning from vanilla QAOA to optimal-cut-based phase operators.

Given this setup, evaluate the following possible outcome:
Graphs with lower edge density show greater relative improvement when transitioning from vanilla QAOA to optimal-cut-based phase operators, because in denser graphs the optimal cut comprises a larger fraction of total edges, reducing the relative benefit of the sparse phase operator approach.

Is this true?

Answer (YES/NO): NO